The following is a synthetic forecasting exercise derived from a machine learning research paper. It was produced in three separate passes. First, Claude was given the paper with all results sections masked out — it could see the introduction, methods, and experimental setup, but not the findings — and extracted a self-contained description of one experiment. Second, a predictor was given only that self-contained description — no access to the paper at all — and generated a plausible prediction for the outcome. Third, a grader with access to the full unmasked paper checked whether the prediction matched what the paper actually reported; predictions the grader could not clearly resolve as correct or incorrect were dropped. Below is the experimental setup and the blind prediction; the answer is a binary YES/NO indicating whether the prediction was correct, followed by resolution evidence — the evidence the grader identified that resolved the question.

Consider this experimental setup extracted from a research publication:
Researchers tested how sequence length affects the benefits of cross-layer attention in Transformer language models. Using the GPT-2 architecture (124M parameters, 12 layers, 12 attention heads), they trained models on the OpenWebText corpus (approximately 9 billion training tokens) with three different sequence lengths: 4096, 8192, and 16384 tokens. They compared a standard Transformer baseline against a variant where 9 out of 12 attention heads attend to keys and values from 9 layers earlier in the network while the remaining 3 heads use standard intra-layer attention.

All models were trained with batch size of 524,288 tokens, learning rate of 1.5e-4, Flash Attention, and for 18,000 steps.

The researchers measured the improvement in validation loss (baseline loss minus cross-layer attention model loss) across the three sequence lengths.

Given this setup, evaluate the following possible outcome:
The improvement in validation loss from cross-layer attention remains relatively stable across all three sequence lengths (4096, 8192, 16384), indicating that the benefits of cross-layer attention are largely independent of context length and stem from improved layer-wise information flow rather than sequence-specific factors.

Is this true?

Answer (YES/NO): NO